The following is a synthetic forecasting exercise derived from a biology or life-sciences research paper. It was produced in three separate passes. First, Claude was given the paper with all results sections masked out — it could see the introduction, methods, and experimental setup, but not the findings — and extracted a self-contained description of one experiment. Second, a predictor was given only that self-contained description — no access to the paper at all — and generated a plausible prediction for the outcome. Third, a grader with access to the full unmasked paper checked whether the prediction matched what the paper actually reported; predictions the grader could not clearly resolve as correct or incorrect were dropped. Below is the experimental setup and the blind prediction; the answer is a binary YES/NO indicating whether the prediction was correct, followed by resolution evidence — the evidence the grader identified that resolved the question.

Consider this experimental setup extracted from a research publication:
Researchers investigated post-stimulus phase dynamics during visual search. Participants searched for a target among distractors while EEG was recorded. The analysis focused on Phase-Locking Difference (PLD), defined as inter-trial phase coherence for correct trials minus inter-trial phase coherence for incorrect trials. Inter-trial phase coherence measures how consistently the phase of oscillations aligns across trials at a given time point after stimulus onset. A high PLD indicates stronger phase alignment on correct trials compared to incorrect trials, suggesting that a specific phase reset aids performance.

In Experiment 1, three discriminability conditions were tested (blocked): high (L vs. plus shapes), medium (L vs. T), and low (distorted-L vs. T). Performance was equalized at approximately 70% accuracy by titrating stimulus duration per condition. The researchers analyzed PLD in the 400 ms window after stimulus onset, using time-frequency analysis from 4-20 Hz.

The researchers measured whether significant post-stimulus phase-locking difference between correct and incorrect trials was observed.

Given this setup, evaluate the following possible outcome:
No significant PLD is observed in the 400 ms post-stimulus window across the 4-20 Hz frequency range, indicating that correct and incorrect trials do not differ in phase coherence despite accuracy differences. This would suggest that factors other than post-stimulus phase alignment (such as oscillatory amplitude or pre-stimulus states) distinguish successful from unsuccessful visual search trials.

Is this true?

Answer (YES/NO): NO